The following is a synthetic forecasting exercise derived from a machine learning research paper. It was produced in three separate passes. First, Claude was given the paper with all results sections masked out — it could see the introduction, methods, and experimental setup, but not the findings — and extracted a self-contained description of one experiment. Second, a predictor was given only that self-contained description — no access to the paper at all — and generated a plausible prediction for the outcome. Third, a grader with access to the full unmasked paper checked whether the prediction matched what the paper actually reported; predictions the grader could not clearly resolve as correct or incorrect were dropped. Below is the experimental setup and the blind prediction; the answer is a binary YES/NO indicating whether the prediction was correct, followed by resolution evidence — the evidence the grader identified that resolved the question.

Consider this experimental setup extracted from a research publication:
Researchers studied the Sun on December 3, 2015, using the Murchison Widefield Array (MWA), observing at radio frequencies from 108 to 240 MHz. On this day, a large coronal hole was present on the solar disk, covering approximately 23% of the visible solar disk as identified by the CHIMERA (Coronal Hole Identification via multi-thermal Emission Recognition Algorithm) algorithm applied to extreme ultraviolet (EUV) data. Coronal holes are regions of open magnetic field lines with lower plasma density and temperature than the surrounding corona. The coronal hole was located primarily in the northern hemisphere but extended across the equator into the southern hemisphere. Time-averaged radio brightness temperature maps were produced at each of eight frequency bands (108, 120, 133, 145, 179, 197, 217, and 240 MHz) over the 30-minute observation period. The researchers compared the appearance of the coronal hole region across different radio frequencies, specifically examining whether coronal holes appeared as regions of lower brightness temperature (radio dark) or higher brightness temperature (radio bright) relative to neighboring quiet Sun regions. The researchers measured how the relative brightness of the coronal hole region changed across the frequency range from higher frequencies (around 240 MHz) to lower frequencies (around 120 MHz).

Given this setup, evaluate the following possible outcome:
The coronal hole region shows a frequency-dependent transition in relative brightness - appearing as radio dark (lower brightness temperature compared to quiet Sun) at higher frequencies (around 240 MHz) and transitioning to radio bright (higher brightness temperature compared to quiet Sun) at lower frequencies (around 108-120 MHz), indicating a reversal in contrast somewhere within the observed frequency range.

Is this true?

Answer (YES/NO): YES